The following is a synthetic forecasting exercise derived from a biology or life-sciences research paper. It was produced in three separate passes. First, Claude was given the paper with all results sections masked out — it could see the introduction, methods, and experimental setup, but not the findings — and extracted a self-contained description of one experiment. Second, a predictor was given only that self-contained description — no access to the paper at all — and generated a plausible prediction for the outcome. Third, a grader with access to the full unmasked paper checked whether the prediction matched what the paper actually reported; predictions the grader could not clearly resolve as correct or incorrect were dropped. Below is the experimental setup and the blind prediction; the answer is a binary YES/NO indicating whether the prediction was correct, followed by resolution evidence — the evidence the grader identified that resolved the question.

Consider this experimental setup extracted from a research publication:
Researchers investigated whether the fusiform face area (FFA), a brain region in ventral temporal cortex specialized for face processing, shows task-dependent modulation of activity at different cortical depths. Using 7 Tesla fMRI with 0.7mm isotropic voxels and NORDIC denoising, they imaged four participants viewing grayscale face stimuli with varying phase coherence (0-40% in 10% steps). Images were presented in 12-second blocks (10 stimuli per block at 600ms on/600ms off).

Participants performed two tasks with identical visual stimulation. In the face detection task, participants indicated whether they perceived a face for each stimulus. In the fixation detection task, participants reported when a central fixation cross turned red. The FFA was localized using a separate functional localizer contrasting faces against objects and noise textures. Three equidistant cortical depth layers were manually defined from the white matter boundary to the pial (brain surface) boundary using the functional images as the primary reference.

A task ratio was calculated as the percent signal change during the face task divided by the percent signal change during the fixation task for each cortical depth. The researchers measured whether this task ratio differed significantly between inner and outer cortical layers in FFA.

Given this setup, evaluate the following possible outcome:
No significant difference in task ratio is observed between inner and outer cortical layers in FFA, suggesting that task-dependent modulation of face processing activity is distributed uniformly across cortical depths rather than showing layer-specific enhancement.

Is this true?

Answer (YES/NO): NO